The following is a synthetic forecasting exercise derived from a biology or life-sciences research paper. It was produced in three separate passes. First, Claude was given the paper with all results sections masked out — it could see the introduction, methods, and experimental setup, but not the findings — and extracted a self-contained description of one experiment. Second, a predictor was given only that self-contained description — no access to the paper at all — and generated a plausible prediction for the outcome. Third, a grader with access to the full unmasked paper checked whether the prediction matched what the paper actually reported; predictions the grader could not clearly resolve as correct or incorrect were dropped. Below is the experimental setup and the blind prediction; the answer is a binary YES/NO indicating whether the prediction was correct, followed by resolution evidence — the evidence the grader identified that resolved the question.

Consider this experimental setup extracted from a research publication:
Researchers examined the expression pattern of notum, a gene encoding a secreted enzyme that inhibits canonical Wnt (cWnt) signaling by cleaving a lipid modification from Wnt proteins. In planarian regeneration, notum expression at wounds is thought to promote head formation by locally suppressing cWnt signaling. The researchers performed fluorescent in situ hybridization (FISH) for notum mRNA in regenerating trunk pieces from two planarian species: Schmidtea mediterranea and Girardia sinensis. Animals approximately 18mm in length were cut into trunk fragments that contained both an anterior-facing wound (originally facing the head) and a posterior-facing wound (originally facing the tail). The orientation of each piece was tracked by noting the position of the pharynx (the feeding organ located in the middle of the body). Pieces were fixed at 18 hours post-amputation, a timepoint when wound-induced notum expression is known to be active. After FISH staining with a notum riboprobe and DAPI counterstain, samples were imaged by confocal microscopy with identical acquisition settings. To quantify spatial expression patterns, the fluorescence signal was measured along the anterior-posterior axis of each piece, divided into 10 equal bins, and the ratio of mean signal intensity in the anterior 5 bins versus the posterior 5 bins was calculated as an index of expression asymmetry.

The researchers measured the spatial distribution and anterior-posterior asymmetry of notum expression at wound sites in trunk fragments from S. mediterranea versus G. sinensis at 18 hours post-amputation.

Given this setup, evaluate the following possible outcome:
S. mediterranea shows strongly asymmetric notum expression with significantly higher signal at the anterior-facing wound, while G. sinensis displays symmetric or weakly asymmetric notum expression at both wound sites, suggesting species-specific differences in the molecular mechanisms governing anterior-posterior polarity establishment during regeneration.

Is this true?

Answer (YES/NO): YES